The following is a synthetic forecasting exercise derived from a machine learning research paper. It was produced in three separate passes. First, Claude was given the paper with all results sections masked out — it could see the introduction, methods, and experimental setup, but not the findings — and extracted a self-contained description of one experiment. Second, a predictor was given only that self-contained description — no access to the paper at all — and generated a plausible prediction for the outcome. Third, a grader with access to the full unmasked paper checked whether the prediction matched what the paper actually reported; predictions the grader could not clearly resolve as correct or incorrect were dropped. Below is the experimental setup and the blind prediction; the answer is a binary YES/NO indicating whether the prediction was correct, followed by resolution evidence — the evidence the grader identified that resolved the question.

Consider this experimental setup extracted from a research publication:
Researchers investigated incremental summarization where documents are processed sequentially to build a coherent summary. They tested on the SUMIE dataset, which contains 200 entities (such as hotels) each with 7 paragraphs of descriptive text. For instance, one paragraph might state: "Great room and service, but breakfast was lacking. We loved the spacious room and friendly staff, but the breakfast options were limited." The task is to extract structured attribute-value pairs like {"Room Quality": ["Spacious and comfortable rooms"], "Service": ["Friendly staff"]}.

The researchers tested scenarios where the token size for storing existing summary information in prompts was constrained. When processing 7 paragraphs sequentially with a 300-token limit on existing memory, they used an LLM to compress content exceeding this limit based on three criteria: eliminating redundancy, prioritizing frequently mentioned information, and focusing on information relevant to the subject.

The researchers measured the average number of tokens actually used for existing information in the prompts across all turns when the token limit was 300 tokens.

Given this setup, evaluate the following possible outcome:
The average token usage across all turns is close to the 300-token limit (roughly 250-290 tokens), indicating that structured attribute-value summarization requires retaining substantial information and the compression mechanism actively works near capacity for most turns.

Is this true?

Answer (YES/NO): NO